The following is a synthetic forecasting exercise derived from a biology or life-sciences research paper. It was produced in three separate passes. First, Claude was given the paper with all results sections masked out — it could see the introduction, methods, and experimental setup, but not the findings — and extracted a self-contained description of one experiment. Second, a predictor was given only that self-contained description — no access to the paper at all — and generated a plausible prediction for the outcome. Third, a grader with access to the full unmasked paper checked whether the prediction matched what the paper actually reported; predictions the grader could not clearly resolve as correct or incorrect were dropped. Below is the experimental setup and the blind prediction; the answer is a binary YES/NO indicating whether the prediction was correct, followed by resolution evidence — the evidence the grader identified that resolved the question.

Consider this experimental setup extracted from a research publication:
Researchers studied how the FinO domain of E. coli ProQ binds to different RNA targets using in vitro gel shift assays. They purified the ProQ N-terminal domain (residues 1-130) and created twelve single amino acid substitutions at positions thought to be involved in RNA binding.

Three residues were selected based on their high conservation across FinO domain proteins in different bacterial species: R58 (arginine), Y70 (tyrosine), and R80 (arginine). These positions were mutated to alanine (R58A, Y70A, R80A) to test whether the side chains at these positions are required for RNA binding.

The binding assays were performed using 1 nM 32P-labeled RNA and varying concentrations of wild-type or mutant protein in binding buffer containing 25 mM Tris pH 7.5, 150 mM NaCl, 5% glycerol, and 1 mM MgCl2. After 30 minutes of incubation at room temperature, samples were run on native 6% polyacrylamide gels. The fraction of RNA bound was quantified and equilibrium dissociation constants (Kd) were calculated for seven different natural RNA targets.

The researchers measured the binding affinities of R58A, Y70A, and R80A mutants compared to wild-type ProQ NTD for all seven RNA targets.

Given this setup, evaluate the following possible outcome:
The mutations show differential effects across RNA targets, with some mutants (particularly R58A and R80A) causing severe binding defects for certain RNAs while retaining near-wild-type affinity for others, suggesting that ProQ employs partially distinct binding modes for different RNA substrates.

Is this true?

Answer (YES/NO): NO